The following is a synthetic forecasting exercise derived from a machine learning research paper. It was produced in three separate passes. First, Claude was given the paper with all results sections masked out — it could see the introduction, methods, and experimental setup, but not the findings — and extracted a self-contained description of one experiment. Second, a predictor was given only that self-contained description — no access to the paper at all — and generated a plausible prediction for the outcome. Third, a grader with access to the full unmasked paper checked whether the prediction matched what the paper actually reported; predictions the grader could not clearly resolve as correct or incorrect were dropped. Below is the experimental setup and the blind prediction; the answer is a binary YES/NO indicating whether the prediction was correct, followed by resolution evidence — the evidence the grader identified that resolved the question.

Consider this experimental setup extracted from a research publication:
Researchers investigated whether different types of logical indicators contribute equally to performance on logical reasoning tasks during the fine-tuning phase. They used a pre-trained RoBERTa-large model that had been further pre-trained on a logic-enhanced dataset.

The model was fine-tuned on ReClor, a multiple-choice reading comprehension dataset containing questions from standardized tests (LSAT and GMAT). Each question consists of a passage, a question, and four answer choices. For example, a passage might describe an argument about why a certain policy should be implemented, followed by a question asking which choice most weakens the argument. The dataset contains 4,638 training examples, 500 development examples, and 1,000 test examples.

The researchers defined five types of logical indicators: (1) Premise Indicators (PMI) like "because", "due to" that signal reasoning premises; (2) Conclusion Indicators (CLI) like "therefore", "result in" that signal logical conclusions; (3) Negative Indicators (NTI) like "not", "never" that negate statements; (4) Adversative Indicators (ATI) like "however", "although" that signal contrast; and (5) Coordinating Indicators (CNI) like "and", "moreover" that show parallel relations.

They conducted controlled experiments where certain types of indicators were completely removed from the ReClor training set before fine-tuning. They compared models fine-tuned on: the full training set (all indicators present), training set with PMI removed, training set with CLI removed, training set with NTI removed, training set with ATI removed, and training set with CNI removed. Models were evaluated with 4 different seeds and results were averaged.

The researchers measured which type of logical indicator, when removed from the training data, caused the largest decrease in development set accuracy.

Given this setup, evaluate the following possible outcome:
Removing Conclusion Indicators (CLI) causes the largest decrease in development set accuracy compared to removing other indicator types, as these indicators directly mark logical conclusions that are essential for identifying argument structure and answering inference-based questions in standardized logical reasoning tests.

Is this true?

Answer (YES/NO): NO